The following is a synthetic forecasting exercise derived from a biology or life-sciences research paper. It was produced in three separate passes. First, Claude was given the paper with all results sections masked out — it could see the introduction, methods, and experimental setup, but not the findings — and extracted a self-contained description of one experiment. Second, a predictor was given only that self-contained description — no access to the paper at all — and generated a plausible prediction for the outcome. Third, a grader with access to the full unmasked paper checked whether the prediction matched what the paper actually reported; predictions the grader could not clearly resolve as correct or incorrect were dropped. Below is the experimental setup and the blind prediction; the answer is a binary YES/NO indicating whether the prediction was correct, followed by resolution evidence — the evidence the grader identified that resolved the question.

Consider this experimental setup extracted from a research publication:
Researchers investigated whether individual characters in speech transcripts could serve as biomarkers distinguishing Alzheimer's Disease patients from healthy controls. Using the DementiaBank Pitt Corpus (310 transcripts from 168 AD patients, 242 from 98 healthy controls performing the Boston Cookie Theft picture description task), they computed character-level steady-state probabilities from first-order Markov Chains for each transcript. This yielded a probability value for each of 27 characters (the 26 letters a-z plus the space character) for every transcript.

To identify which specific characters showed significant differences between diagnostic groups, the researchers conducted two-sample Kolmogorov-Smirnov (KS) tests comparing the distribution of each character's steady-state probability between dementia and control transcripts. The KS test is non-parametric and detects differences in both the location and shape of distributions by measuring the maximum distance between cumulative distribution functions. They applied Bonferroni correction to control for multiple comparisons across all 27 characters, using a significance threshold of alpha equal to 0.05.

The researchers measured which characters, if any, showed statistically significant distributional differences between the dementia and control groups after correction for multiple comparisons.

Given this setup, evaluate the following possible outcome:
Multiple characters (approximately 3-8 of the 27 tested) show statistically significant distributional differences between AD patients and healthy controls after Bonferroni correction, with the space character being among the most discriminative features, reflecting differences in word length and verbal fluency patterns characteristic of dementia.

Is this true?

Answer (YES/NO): YES